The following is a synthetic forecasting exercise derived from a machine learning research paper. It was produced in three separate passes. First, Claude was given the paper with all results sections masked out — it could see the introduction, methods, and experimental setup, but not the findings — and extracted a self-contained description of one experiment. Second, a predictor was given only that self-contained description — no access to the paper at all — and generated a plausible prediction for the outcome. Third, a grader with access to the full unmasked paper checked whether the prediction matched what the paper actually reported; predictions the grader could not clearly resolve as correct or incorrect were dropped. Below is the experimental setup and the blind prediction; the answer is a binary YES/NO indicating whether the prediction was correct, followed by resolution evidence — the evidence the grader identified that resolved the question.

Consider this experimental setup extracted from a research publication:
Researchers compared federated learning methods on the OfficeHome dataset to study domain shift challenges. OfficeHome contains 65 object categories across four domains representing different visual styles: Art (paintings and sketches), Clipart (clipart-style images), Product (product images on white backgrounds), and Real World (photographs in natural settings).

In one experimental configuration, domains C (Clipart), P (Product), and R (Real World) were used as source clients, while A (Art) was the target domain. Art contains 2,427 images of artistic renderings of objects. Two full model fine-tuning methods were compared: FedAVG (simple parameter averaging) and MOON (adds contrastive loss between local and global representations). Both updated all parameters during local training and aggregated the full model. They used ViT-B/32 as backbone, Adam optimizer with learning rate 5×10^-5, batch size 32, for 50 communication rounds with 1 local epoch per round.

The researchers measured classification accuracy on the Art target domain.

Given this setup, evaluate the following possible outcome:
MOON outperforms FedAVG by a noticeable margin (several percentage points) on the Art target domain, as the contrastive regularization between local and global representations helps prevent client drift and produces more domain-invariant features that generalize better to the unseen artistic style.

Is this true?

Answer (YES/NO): NO